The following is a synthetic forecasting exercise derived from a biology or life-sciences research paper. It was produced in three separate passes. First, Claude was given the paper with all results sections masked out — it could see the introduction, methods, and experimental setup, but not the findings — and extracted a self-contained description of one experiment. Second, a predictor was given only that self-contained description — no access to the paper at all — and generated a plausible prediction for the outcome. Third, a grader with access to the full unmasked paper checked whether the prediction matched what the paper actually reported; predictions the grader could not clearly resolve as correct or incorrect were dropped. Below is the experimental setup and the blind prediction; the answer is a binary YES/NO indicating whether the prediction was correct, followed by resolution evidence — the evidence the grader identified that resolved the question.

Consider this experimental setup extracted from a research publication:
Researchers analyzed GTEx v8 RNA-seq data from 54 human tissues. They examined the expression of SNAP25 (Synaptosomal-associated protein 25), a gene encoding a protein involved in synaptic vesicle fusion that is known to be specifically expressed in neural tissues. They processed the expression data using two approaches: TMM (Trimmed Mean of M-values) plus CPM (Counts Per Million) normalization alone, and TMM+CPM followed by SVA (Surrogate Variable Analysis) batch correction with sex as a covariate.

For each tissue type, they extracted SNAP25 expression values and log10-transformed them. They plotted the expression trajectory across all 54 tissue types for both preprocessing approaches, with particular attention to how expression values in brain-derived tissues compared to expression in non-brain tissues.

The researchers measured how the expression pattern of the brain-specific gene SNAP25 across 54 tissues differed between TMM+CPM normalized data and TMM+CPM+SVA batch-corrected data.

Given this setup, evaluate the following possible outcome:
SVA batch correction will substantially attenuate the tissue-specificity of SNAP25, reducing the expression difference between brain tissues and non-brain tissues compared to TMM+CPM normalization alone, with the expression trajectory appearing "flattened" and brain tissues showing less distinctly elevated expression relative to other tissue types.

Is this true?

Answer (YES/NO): NO